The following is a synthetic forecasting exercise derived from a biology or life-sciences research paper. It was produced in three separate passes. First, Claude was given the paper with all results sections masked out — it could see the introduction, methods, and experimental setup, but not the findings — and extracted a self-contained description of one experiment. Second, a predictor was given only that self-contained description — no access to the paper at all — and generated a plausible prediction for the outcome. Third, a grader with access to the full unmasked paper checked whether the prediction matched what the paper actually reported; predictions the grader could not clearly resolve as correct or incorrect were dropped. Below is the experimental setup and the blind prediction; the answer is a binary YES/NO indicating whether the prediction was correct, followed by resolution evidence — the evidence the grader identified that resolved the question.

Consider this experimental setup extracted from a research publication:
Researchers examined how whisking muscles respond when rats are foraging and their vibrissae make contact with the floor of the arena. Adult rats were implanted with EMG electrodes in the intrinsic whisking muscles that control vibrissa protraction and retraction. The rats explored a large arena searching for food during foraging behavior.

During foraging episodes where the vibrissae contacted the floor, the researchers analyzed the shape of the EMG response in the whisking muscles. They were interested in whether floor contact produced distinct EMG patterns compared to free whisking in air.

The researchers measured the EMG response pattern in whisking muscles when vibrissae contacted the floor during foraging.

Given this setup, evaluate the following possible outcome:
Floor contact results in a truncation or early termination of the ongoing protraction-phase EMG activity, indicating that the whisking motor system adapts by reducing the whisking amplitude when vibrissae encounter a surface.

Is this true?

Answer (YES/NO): NO